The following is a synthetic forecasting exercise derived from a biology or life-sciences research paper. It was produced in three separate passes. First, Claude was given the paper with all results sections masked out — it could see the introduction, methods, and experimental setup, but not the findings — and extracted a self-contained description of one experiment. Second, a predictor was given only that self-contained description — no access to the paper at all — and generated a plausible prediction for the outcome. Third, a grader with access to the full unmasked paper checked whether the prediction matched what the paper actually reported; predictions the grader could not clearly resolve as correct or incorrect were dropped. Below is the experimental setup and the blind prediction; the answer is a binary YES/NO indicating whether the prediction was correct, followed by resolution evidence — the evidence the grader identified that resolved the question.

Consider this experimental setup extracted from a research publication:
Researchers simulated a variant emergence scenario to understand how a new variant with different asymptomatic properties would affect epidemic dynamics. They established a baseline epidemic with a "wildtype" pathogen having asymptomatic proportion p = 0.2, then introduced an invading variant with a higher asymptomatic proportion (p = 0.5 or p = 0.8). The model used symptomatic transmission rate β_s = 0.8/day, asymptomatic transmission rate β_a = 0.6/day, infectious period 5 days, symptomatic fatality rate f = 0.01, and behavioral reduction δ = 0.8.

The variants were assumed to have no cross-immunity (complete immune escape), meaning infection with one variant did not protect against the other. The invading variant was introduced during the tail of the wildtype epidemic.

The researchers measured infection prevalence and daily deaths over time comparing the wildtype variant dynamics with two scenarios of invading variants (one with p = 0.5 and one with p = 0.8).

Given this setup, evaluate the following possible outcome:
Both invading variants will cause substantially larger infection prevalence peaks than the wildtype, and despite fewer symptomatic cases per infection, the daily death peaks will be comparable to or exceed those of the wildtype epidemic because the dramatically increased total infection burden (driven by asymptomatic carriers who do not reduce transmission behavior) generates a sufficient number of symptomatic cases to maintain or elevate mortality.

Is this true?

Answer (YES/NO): YES